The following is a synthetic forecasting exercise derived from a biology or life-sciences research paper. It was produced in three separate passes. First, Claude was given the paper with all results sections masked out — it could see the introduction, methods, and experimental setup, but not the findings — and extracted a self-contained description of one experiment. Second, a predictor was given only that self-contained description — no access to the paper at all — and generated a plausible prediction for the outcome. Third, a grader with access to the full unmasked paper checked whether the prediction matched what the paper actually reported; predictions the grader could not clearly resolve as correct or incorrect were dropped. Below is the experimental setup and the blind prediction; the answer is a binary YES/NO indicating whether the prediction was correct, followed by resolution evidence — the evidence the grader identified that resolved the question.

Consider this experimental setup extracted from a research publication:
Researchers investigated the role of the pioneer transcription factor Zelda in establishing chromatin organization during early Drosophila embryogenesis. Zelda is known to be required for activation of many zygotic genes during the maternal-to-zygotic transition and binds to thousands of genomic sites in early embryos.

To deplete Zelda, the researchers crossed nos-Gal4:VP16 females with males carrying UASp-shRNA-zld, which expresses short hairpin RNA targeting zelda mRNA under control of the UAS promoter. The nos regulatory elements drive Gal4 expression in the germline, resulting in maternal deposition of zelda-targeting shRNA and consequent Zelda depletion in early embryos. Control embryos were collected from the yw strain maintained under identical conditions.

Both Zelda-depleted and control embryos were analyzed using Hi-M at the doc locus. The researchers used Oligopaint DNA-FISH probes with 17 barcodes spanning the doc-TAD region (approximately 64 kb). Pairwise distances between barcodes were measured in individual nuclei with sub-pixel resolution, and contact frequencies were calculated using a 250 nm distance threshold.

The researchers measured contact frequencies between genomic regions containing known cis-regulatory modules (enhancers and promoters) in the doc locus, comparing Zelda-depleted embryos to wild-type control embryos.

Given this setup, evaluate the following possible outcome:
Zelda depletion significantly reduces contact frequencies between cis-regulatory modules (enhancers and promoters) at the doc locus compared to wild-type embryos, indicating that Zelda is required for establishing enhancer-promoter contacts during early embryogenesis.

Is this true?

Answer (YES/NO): YES